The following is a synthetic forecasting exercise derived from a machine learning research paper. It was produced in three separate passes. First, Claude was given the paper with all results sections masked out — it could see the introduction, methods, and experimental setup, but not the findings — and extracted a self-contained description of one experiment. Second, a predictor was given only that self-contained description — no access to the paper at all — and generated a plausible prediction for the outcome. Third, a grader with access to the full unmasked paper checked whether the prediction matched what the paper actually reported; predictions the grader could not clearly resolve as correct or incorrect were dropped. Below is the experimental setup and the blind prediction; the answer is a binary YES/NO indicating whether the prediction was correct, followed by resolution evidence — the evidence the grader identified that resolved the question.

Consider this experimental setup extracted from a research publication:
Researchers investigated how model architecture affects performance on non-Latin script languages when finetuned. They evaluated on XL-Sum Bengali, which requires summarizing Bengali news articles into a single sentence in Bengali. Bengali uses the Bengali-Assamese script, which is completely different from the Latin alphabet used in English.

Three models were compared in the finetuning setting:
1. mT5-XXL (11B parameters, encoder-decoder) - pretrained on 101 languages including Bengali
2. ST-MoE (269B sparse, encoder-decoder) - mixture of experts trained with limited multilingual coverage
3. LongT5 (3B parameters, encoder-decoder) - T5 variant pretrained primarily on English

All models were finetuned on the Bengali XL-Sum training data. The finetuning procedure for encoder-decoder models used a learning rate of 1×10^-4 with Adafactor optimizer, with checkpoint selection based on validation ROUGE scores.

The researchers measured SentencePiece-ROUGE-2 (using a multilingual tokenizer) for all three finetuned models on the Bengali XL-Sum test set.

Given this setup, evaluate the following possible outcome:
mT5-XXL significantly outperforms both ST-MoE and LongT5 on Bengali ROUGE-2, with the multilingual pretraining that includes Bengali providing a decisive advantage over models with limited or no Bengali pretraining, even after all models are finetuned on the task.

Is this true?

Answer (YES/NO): YES